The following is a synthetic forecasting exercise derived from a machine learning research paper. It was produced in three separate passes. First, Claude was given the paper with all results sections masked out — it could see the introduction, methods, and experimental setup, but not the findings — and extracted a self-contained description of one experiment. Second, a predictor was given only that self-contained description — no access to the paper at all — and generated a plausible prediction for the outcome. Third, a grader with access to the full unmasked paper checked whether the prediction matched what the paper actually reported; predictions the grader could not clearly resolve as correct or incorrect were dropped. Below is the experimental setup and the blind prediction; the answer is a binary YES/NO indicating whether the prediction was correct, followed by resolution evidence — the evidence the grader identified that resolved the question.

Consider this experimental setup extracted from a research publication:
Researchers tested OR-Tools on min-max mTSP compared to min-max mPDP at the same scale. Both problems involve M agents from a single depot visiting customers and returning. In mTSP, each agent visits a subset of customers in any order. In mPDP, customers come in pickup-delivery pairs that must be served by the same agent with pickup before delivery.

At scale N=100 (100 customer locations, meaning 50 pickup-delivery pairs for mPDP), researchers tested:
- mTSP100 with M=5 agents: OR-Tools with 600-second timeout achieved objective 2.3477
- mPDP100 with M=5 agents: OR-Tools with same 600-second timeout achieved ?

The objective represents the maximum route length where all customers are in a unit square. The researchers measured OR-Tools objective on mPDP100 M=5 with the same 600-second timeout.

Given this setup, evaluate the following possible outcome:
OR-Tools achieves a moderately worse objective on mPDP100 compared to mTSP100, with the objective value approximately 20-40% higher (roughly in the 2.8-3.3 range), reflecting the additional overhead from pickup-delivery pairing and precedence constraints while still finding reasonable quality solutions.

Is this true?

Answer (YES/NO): NO